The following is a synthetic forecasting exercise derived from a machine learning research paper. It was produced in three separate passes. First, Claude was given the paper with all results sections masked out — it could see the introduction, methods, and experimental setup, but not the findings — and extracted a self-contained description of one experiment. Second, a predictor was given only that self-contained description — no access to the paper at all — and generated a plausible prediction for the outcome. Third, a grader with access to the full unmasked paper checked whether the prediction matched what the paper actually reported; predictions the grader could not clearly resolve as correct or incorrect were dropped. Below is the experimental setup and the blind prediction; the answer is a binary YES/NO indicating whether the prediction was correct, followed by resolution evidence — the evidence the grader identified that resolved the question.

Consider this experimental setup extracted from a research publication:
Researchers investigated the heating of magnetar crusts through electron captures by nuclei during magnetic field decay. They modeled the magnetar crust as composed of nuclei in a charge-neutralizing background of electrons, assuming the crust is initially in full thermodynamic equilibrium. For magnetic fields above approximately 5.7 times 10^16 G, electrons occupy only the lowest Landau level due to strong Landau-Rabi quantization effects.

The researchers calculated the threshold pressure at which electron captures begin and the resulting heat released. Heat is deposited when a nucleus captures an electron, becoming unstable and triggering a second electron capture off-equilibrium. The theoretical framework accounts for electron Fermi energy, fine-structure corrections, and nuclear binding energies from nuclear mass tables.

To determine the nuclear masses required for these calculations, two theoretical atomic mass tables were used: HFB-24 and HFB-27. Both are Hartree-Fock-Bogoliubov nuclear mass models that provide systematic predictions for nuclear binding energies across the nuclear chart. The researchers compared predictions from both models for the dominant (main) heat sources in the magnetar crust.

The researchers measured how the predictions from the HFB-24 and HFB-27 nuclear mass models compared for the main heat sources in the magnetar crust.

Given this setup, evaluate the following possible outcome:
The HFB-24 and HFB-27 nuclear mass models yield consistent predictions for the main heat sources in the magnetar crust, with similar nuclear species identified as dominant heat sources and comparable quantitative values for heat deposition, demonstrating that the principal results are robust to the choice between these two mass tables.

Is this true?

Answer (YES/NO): YES